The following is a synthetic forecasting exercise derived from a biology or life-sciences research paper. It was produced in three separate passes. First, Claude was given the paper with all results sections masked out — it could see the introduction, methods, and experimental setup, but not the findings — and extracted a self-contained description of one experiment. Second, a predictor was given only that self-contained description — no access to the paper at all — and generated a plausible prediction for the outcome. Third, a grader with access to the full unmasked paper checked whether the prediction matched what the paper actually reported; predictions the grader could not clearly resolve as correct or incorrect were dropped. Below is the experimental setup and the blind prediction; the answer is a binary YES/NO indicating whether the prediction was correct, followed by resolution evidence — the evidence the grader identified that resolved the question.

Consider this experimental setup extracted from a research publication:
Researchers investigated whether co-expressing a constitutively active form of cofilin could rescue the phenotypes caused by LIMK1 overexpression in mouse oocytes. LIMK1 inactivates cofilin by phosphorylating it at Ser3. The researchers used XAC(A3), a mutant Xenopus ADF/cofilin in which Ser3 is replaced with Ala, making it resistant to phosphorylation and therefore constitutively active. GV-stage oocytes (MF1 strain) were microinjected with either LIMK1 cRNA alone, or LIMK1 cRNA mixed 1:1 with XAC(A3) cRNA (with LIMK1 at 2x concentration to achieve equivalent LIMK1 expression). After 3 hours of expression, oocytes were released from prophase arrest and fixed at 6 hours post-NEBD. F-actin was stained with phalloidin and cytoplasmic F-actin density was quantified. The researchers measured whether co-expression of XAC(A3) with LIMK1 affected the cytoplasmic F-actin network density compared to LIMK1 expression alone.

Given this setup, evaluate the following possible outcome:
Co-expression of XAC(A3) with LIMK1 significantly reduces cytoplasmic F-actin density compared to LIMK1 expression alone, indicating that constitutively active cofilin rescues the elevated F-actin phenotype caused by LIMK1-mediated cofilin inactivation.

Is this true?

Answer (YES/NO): NO